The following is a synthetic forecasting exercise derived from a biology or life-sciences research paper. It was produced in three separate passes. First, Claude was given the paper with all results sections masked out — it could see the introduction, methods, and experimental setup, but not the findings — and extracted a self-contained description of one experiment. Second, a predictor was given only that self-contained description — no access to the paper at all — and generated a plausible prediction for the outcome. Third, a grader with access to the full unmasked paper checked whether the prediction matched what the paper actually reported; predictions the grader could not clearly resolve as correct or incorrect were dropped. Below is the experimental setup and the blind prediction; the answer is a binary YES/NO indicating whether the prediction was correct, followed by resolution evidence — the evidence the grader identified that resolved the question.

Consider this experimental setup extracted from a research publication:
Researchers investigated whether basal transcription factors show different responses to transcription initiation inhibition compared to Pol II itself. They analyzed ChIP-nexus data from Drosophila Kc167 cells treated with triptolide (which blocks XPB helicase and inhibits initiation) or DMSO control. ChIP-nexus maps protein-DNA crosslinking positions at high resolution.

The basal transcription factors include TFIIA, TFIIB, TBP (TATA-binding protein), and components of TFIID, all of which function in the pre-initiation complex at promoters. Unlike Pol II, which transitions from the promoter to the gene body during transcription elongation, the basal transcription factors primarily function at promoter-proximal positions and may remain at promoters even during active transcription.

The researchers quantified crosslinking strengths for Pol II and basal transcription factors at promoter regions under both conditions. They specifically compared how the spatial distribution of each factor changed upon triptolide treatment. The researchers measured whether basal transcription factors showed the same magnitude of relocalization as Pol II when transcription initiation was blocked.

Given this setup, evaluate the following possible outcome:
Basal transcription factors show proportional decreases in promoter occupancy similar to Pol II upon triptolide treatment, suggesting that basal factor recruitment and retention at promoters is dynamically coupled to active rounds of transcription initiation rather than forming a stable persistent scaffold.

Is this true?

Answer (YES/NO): NO